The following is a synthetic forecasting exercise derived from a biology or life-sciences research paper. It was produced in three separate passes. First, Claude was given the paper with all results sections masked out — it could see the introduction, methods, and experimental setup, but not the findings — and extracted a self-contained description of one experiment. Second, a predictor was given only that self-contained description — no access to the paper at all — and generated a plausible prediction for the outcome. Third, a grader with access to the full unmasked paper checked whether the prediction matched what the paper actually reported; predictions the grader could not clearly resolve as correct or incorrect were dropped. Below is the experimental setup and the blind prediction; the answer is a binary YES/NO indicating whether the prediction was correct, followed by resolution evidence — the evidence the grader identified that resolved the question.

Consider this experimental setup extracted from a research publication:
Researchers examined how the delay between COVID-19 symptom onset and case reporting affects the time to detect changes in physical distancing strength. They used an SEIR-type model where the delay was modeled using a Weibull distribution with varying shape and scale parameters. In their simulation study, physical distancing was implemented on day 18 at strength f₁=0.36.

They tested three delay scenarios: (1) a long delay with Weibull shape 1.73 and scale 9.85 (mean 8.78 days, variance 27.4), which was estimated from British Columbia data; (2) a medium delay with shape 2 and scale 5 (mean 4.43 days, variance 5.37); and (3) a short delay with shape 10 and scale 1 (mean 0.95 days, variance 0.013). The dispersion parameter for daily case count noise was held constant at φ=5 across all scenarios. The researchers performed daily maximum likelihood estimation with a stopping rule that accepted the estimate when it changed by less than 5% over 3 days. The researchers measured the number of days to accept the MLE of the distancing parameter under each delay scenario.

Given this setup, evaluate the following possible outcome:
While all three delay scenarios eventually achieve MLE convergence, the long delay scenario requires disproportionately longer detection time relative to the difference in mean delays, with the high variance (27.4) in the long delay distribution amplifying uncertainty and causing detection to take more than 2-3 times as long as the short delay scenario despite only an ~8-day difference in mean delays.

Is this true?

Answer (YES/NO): NO